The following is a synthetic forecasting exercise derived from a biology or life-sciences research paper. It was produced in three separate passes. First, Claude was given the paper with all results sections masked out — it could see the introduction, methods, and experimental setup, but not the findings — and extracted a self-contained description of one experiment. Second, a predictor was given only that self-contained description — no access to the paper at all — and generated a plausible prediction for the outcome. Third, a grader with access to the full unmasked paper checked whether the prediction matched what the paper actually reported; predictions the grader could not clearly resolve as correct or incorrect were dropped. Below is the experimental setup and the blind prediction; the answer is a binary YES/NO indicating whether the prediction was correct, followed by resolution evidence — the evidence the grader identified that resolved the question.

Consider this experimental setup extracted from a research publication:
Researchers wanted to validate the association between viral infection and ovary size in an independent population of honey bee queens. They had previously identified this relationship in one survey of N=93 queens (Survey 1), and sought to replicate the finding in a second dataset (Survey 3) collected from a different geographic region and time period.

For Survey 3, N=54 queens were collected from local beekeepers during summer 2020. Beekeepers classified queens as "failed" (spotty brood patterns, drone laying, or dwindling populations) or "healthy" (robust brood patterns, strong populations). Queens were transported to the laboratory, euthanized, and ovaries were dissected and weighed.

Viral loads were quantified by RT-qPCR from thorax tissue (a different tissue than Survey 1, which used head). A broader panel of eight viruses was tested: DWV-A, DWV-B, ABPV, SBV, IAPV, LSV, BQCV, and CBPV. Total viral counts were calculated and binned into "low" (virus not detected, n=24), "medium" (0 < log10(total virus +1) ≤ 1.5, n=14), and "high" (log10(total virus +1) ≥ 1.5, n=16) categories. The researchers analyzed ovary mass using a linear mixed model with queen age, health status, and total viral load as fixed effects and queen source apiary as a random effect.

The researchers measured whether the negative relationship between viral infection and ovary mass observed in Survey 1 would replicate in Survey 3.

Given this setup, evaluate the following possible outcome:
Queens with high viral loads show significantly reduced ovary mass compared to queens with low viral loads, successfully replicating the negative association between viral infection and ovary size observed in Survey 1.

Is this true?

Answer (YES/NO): YES